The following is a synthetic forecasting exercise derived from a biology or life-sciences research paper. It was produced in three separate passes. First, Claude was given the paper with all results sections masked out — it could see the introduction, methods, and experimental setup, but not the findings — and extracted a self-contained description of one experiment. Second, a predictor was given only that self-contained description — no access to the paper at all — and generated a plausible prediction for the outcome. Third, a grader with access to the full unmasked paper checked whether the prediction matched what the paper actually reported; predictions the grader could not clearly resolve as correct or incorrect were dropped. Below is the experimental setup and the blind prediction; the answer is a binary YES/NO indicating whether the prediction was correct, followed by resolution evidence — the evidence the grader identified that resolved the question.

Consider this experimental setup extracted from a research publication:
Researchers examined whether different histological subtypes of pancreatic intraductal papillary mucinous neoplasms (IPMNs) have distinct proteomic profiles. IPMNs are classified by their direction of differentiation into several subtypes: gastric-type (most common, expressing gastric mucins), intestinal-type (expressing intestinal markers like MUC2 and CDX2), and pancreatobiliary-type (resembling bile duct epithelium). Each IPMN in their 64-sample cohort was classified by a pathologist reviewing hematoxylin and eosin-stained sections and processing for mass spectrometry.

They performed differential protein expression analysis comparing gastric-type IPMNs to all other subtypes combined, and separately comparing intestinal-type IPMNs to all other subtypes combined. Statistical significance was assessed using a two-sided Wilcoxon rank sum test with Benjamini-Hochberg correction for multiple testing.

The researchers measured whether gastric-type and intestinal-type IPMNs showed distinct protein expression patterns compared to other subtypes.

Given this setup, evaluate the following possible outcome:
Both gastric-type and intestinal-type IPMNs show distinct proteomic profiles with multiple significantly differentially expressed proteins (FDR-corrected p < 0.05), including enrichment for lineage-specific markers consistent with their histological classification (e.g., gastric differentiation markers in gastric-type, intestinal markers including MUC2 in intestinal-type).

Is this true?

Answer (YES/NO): NO